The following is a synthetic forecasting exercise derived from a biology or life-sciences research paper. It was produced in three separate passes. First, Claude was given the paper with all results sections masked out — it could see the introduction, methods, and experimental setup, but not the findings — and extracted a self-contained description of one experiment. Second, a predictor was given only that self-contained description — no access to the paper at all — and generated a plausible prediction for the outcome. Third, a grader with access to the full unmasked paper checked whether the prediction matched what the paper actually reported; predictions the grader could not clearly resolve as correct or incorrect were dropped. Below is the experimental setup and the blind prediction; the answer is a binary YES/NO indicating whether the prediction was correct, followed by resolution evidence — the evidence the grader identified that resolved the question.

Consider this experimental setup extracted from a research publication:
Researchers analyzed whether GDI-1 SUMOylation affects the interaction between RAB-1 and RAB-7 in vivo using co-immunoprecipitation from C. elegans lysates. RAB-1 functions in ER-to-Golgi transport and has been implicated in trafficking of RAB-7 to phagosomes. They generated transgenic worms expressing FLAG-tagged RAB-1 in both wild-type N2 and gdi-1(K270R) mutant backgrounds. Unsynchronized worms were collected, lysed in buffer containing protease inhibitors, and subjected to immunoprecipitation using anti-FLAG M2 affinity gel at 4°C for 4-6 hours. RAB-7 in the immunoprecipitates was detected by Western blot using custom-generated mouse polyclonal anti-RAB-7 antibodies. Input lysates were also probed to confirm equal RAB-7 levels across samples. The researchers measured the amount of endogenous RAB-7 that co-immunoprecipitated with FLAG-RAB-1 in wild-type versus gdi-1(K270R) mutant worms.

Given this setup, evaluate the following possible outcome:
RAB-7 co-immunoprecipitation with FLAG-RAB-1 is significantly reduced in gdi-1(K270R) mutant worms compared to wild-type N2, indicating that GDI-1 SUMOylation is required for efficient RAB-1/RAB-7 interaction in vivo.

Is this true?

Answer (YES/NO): YES